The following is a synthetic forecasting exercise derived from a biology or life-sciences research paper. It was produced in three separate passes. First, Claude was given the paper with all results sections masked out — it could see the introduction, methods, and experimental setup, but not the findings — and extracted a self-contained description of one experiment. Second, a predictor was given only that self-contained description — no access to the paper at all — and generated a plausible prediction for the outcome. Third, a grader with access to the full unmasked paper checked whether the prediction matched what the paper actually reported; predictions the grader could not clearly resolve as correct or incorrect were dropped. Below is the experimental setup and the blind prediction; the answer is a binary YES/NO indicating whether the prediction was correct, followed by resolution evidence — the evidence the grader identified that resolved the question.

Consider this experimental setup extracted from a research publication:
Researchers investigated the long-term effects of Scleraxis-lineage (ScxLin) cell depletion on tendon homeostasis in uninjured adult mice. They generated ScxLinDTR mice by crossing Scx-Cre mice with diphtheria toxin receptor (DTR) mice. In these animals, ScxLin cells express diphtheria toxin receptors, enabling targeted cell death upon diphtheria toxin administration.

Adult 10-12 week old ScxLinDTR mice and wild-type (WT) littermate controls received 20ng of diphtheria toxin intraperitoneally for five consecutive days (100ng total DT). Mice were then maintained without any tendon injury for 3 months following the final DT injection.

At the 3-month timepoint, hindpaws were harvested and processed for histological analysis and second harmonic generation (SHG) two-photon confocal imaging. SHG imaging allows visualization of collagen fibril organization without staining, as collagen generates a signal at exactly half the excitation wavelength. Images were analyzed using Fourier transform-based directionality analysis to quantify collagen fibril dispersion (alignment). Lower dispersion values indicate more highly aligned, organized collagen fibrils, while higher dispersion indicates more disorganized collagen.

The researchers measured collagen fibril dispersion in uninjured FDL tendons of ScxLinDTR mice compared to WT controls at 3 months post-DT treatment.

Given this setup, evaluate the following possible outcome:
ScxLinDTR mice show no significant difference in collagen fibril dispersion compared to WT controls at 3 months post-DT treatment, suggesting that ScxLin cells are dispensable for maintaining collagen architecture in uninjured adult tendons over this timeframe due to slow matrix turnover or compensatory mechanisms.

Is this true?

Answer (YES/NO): YES